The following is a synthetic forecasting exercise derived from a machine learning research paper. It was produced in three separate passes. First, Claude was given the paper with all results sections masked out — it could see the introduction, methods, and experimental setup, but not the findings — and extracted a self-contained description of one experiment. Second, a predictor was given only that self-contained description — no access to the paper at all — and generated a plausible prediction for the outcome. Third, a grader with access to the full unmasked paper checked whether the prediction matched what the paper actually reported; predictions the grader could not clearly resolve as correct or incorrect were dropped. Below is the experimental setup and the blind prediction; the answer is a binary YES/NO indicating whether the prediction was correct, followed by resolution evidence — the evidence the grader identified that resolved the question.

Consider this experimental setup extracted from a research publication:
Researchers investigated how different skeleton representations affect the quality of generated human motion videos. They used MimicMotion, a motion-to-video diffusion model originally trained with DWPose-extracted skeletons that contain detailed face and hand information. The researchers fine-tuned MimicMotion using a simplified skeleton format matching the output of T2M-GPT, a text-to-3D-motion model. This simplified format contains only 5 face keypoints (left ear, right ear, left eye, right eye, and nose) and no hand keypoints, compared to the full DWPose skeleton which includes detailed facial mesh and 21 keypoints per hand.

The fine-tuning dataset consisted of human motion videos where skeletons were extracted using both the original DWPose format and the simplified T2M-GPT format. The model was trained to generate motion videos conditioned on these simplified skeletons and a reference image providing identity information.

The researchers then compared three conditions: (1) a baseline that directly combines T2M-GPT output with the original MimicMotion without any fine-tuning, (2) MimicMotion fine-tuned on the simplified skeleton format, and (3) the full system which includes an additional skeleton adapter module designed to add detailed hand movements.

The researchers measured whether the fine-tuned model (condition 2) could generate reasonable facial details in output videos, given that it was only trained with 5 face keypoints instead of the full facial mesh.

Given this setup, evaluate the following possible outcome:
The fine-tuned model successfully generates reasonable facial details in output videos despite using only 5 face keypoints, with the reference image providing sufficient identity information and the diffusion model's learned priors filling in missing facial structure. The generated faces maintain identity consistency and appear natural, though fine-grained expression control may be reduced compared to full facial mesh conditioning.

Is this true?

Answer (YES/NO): YES